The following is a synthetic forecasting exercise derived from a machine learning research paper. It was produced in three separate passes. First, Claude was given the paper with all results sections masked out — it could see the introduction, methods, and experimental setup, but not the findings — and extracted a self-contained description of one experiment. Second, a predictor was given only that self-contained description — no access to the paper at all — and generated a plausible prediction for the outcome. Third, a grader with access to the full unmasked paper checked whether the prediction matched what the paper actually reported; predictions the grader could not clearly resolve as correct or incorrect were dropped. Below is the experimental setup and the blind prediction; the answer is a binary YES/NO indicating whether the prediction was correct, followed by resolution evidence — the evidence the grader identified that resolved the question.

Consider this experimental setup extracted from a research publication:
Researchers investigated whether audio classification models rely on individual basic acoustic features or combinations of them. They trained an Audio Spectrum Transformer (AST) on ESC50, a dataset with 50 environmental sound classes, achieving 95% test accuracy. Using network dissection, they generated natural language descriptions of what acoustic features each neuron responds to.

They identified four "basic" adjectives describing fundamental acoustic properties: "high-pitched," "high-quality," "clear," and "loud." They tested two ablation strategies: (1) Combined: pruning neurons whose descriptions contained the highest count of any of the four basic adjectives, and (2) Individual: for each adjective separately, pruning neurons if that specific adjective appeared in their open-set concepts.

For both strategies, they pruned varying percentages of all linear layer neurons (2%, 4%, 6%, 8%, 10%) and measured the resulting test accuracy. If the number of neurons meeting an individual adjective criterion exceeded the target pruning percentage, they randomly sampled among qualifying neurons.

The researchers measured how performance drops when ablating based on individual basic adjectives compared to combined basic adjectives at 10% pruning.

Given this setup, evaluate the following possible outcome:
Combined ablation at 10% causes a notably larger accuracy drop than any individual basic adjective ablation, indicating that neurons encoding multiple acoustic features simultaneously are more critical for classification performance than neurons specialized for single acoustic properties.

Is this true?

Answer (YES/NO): YES